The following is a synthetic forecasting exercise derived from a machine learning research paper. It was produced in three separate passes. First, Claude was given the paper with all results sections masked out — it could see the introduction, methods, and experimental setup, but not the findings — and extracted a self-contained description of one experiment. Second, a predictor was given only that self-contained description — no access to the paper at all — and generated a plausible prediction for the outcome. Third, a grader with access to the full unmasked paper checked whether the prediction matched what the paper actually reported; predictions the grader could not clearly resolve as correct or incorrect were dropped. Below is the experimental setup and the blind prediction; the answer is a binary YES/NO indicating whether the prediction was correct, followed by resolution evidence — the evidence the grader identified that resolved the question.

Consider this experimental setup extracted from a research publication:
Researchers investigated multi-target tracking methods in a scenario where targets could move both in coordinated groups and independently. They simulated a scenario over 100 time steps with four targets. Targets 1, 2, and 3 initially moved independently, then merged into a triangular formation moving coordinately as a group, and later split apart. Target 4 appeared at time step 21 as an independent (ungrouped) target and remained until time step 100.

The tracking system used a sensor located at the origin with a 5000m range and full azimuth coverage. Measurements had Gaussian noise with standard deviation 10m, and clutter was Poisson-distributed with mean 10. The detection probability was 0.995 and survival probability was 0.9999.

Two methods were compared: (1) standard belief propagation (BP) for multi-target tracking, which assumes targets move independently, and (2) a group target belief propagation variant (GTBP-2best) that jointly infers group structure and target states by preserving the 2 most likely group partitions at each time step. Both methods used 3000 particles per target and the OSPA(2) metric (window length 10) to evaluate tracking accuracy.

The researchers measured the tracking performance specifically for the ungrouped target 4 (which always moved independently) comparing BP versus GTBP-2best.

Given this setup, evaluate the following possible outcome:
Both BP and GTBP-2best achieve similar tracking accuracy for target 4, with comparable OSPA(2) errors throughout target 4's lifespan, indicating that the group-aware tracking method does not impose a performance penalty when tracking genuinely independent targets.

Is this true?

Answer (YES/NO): YES